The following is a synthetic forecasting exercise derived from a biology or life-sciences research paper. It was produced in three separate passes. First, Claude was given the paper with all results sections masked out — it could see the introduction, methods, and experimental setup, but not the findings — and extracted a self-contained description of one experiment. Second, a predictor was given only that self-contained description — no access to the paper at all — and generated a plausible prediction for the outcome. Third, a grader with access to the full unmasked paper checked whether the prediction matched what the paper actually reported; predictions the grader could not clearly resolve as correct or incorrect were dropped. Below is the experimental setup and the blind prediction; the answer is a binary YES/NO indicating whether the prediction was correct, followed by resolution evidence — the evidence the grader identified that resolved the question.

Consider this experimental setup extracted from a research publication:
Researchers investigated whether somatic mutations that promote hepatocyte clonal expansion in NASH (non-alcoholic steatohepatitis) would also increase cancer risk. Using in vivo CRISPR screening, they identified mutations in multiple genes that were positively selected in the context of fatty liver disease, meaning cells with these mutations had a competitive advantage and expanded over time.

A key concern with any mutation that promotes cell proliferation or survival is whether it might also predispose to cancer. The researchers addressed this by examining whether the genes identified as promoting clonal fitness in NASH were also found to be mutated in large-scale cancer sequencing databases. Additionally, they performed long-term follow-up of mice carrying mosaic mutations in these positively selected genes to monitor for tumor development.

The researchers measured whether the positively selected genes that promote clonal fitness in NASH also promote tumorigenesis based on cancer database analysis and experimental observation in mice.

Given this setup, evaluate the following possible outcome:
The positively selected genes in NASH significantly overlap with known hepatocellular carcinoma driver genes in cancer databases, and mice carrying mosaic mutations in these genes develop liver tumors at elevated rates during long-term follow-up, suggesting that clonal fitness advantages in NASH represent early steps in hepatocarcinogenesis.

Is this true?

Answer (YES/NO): NO